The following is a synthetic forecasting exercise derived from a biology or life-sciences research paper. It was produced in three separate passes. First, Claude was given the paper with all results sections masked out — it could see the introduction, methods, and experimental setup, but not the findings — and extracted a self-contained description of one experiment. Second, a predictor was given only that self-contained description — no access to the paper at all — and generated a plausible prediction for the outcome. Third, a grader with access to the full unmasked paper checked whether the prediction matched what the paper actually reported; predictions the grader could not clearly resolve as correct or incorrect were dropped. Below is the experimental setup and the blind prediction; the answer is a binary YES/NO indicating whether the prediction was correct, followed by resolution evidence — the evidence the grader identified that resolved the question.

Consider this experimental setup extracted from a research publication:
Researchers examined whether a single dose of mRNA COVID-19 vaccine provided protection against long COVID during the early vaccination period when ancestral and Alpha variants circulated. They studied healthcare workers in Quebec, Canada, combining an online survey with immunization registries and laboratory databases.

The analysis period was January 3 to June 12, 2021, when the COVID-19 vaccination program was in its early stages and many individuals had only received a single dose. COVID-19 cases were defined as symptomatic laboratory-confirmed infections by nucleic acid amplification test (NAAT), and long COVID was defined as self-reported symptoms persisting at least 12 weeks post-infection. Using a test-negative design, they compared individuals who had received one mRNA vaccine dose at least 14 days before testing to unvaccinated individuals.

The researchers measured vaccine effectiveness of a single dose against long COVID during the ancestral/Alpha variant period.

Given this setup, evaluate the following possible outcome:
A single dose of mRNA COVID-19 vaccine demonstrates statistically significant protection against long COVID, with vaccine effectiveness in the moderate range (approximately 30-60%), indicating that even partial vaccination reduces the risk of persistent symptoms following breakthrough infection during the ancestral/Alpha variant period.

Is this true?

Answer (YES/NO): NO